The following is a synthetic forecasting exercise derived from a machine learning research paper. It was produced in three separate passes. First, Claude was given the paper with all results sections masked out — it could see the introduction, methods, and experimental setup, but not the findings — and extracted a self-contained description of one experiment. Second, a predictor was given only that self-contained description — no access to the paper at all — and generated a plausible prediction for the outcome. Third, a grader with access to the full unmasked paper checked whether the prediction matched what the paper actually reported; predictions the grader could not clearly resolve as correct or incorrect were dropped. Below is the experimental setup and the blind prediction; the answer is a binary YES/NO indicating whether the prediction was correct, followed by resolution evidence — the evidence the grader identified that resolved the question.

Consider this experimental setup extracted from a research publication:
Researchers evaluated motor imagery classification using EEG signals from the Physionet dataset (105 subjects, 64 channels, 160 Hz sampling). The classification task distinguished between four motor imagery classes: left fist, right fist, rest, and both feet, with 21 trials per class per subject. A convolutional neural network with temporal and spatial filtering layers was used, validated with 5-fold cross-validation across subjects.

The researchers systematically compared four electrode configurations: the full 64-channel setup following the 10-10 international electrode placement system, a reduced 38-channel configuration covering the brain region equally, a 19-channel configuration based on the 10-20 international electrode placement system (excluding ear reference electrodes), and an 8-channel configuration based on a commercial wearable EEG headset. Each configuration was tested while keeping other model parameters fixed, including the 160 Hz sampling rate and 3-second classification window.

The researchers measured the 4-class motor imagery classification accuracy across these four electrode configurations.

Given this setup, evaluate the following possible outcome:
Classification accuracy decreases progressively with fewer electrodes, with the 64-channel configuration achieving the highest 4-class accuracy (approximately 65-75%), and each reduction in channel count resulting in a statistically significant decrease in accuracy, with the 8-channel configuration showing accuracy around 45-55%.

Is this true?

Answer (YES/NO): NO